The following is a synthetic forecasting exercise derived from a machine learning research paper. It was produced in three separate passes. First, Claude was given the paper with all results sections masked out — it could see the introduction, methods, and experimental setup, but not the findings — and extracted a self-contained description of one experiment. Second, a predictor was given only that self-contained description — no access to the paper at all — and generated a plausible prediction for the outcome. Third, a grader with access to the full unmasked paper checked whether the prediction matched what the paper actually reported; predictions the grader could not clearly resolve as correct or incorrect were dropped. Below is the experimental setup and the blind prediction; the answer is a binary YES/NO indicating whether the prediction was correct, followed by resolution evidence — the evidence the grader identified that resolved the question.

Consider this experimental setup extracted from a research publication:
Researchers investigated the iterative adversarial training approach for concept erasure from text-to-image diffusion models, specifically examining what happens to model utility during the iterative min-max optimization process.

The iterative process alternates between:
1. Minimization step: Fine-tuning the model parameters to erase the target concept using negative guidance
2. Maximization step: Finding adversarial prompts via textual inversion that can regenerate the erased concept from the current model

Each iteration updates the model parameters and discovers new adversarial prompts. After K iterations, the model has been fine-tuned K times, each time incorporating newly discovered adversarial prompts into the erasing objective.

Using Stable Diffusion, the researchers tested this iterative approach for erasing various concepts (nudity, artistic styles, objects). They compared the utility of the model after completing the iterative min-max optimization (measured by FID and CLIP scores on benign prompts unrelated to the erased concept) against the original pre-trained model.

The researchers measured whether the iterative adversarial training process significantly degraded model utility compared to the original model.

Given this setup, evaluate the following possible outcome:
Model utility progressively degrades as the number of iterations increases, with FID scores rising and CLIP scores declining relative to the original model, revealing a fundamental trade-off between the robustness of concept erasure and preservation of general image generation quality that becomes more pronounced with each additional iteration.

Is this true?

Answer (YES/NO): YES